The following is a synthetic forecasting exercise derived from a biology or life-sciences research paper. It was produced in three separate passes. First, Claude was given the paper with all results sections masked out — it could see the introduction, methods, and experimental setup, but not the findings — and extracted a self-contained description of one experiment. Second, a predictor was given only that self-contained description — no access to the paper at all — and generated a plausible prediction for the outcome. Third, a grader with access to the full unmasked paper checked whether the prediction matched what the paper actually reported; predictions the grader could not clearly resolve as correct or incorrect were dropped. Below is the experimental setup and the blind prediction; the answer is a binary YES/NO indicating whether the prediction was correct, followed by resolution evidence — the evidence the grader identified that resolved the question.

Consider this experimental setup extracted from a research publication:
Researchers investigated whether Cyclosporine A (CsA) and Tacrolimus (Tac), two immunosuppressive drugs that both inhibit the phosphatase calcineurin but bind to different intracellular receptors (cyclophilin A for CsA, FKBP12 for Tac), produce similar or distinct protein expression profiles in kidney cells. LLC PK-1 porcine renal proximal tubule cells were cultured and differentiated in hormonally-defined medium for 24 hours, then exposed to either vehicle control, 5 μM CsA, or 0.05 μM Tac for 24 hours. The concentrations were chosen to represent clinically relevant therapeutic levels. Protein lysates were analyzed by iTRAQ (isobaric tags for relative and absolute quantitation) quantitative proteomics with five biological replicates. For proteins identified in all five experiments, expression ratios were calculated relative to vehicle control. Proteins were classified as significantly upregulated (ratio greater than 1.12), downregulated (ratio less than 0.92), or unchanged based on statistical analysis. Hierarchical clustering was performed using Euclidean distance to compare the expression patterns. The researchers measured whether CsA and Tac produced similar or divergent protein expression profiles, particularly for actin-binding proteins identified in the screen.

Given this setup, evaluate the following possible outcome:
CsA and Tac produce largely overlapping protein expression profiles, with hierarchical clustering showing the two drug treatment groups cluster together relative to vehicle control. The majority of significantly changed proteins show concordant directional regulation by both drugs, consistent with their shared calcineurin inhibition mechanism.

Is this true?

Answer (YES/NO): NO